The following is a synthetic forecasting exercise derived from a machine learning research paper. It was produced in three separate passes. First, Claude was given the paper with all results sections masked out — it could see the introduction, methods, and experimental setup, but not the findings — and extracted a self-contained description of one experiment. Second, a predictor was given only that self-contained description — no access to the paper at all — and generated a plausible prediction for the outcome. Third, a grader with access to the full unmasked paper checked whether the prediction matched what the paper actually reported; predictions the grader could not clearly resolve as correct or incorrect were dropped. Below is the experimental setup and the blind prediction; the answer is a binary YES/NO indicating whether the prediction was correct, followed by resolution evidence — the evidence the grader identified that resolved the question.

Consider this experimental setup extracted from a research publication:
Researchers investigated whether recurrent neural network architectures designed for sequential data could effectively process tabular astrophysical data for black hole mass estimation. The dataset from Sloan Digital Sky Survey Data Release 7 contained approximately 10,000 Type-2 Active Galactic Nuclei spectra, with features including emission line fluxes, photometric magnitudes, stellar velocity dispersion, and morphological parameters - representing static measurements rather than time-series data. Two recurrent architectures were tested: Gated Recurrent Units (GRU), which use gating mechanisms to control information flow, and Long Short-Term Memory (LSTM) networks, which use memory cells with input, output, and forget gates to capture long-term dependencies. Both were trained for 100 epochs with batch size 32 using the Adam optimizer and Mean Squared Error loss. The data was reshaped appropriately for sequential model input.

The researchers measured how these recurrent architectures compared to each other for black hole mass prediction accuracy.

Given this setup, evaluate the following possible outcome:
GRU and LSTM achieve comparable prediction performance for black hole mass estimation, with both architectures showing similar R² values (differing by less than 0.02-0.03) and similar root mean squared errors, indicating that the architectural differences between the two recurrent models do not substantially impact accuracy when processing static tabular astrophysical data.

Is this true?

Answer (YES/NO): NO